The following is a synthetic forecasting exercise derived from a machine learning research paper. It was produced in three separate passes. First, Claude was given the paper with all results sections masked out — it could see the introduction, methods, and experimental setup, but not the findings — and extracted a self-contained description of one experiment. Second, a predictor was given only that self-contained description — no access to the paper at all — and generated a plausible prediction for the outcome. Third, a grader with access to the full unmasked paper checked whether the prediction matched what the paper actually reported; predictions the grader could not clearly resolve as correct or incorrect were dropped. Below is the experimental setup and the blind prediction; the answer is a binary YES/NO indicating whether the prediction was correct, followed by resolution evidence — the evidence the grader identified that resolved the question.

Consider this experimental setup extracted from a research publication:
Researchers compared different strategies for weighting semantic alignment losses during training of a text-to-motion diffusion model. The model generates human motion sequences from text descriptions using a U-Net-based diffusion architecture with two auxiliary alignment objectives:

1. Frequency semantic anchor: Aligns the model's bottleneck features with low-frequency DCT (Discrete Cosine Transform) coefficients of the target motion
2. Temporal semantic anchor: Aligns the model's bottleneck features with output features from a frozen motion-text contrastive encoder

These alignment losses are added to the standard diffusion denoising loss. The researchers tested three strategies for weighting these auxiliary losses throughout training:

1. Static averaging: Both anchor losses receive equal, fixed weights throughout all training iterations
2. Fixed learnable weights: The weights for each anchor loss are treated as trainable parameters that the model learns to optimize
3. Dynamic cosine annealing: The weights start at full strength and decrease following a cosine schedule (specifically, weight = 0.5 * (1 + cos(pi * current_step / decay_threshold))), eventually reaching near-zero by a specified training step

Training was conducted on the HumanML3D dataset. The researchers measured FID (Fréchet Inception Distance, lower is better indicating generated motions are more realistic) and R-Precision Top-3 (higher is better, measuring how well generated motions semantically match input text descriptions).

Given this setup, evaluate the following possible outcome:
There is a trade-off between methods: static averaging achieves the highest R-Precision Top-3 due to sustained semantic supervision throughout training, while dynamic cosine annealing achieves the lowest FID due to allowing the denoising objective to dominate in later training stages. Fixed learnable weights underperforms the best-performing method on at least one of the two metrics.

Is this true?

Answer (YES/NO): NO